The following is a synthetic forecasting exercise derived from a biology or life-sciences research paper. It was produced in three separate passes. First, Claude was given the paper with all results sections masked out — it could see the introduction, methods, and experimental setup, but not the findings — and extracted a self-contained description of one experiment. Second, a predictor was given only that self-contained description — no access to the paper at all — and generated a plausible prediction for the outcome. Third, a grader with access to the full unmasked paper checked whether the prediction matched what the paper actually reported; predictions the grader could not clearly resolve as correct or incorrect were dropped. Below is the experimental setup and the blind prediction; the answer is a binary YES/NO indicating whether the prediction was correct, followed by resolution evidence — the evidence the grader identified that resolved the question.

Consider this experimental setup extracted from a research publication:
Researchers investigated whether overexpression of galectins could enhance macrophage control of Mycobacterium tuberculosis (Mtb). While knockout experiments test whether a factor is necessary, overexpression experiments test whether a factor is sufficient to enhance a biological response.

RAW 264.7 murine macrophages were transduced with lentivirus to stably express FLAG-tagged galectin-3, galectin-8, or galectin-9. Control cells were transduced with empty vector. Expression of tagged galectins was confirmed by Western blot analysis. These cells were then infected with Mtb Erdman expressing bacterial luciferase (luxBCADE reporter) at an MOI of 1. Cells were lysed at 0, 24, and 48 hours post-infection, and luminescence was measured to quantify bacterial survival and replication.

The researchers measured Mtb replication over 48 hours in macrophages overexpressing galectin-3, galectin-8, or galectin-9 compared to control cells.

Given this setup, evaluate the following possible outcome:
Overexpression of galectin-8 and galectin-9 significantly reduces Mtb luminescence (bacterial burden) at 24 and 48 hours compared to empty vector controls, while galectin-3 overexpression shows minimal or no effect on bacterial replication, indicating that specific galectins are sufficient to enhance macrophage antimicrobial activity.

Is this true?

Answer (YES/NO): NO